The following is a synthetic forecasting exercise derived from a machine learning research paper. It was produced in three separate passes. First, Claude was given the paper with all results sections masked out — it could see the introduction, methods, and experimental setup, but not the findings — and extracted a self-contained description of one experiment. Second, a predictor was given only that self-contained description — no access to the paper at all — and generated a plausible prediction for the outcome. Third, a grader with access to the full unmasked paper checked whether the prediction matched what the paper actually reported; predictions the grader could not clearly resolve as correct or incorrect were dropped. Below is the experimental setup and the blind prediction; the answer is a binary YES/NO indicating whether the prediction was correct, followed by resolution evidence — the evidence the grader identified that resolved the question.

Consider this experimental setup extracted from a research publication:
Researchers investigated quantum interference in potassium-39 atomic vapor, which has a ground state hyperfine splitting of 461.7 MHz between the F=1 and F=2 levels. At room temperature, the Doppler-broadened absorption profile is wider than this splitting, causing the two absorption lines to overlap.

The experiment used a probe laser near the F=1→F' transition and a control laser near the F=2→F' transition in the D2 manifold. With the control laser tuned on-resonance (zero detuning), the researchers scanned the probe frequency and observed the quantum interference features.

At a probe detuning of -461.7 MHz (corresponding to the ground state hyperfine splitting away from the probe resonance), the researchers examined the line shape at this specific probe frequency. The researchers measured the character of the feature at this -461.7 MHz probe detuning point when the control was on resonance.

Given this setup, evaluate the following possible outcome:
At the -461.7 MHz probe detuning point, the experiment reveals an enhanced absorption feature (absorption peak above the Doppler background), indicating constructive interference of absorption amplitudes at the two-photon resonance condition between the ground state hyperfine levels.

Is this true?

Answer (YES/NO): NO